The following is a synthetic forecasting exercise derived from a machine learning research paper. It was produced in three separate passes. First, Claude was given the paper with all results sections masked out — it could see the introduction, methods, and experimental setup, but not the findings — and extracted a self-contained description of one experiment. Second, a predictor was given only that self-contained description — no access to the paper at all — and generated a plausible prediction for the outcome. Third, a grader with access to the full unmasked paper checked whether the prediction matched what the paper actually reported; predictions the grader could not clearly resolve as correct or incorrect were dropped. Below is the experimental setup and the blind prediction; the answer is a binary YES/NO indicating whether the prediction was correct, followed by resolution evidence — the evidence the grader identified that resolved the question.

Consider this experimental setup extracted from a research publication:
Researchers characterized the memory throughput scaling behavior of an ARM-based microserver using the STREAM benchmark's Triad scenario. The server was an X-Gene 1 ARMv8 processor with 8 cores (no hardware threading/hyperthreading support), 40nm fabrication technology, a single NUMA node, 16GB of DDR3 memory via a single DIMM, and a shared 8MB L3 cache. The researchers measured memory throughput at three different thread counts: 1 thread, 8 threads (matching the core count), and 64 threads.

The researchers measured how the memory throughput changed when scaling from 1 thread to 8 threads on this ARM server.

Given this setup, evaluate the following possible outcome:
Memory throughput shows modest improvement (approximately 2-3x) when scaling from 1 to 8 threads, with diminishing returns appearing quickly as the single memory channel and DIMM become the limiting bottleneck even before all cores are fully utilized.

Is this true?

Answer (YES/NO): NO